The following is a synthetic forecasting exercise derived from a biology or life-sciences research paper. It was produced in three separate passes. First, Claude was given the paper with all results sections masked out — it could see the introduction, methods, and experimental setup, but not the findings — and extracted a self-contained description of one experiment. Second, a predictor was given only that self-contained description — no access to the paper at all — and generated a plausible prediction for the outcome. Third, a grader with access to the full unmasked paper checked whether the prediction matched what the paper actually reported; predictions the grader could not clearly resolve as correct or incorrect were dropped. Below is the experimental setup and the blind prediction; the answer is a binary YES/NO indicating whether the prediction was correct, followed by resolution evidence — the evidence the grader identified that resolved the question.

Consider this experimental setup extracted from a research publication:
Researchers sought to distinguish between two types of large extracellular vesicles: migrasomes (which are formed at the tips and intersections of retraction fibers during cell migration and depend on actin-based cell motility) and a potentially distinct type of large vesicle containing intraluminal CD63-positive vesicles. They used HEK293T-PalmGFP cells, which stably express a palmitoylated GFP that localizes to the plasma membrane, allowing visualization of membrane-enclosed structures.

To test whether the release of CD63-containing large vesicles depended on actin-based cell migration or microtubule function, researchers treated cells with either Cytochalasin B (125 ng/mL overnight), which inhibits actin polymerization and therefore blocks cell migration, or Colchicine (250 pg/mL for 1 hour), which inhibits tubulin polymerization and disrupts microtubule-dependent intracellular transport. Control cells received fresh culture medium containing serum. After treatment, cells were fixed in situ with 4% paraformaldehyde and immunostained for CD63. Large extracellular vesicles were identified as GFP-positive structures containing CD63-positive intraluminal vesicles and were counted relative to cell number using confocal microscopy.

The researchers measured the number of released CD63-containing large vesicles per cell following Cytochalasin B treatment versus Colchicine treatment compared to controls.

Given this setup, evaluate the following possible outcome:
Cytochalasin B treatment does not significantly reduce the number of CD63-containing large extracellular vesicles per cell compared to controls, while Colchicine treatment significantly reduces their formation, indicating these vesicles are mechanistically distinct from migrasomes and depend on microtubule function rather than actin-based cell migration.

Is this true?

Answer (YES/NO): YES